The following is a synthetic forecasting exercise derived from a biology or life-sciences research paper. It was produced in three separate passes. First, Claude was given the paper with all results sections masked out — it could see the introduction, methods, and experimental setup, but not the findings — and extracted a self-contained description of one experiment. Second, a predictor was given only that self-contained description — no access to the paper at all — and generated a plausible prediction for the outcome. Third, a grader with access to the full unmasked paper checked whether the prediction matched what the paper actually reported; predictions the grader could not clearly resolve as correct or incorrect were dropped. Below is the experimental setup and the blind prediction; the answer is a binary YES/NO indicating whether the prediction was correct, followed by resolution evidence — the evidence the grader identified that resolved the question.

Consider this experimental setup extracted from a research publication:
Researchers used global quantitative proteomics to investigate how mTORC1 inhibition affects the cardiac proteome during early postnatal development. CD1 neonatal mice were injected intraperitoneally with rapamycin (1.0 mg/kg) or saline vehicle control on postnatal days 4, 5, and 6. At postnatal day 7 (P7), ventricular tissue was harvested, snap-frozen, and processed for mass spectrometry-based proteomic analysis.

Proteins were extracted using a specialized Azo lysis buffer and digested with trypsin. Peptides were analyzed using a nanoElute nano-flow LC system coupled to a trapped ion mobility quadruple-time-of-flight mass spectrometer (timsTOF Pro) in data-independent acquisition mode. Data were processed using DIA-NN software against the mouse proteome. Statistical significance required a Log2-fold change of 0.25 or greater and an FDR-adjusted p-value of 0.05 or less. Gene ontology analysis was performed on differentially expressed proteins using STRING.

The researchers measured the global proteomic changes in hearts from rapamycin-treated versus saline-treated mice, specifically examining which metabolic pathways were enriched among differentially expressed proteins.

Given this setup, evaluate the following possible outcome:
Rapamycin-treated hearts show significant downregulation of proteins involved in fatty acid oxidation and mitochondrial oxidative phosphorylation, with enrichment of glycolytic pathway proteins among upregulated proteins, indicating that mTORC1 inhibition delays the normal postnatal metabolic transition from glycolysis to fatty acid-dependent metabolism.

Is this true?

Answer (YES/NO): NO